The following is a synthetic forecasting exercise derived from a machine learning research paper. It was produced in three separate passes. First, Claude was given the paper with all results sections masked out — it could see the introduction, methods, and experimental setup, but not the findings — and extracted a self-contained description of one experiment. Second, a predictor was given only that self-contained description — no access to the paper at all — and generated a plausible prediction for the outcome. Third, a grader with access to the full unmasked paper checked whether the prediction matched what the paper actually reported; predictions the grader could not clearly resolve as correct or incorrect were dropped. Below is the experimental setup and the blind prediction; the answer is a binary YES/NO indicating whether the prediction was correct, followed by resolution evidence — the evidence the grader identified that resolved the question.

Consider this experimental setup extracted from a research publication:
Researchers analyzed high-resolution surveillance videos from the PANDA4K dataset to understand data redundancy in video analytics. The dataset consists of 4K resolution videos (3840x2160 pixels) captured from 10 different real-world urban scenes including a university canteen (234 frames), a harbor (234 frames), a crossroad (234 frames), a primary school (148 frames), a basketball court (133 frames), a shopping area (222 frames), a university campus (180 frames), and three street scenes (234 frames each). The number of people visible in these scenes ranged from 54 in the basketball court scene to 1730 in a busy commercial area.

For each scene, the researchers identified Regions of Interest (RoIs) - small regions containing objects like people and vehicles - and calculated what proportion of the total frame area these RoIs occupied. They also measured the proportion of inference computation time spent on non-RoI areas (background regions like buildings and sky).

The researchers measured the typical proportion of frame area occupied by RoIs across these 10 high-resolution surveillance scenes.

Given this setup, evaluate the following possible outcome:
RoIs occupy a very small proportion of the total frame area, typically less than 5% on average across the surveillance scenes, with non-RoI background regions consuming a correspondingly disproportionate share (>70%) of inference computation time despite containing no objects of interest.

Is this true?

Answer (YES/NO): NO